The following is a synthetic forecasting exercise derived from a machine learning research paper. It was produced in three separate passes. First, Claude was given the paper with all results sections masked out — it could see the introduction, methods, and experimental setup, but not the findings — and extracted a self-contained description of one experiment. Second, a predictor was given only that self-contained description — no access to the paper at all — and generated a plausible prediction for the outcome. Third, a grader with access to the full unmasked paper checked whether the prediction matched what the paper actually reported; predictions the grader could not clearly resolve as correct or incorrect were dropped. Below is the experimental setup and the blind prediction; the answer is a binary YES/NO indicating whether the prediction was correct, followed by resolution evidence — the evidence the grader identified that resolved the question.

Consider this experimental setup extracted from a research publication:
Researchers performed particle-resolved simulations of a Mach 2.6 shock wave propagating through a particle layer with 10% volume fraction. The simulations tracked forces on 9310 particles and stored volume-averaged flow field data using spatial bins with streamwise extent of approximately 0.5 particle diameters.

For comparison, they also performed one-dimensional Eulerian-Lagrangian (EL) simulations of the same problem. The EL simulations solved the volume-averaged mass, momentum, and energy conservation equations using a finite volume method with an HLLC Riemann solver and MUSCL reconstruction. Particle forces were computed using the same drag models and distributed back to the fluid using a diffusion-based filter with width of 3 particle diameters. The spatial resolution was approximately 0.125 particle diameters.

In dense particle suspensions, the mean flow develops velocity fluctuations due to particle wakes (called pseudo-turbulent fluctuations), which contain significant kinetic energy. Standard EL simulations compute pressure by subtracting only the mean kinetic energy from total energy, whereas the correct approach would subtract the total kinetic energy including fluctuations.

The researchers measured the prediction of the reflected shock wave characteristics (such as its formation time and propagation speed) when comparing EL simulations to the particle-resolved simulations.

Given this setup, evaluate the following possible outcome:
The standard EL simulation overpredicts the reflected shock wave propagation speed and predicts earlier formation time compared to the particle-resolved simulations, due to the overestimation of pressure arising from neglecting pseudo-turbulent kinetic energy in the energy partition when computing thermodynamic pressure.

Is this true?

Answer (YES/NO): NO